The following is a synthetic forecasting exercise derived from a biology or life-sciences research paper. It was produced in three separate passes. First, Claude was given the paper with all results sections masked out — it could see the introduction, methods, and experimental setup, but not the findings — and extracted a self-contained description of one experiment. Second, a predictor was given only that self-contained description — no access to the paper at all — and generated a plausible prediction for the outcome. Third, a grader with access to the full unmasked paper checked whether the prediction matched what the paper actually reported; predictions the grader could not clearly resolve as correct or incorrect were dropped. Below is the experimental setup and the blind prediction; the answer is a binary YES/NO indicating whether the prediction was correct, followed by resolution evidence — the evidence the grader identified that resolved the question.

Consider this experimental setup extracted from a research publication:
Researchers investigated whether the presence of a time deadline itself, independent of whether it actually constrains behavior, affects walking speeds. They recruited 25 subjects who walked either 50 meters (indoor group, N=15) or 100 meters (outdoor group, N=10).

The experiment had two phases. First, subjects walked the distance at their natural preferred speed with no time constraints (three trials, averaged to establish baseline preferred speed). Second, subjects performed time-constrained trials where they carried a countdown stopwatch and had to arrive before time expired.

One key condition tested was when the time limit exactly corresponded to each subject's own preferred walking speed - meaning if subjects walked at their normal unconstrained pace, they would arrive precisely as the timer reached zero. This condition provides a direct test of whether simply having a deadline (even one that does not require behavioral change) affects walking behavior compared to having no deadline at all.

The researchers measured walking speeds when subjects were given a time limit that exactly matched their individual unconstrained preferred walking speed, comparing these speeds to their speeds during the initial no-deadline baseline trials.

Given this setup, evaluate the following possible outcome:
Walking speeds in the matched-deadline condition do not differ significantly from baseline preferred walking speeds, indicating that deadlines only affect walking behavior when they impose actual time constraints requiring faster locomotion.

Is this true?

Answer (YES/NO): NO